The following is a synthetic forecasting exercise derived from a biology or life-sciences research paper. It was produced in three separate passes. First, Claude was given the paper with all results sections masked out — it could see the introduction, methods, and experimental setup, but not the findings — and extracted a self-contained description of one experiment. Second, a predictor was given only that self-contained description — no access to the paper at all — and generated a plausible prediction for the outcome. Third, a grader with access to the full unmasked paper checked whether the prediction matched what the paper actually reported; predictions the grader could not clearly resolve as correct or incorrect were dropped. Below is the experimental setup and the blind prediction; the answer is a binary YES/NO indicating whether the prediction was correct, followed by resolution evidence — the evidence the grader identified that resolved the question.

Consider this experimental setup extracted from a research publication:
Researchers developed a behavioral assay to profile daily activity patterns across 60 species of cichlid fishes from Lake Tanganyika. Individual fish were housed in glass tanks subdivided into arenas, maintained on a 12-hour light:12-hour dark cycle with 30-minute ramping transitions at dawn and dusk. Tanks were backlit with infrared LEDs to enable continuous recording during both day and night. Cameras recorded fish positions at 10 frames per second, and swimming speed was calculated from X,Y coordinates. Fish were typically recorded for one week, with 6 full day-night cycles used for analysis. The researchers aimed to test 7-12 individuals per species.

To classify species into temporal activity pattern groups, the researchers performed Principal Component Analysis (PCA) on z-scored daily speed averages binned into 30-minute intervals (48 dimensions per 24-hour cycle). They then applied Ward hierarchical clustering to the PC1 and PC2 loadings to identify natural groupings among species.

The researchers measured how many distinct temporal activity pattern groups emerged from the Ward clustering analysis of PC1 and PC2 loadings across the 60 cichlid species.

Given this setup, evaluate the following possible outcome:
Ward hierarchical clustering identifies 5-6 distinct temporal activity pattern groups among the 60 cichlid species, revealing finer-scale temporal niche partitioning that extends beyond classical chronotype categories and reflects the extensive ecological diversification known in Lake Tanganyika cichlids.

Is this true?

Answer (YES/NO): NO